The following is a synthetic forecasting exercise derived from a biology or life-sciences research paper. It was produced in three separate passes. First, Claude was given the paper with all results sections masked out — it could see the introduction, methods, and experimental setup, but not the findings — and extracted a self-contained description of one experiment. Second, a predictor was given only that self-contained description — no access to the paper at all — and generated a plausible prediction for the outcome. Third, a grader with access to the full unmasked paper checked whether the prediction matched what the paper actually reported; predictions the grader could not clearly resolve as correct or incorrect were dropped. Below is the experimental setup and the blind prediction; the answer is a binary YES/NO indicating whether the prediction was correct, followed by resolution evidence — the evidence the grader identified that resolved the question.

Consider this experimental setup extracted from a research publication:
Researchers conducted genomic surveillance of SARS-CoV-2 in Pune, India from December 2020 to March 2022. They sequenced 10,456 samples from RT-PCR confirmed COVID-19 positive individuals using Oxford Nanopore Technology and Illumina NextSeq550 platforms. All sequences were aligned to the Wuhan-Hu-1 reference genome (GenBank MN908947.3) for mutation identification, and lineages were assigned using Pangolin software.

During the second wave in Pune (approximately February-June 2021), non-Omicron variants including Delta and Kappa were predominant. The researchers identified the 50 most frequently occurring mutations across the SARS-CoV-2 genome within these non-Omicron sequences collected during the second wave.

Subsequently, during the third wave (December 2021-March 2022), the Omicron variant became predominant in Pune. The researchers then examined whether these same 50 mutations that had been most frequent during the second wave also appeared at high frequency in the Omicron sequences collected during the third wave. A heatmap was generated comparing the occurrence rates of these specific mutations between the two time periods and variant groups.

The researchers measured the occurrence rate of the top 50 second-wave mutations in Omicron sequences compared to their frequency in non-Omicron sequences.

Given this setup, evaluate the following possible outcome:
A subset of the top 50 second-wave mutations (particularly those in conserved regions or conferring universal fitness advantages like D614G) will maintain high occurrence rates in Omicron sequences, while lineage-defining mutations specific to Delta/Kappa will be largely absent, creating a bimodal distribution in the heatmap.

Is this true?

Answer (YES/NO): NO